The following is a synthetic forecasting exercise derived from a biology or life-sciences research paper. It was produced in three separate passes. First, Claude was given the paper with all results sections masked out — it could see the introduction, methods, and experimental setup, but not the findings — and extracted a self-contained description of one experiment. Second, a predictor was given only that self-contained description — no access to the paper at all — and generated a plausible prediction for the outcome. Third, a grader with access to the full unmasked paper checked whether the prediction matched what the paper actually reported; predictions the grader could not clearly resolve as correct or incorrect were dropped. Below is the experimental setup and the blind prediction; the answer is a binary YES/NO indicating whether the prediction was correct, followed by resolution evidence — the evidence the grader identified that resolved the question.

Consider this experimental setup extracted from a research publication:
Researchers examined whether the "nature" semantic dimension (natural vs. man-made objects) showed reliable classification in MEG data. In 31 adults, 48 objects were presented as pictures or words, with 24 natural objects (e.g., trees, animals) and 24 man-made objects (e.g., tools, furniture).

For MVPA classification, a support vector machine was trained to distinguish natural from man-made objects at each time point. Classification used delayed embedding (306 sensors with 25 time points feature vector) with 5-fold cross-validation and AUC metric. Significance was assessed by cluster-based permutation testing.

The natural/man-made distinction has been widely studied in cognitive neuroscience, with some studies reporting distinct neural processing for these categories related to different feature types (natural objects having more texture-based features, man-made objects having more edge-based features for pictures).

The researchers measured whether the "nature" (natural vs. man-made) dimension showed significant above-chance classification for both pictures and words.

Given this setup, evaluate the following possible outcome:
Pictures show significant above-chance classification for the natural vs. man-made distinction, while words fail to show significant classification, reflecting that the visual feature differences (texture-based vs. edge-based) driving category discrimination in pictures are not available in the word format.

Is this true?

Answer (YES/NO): YES